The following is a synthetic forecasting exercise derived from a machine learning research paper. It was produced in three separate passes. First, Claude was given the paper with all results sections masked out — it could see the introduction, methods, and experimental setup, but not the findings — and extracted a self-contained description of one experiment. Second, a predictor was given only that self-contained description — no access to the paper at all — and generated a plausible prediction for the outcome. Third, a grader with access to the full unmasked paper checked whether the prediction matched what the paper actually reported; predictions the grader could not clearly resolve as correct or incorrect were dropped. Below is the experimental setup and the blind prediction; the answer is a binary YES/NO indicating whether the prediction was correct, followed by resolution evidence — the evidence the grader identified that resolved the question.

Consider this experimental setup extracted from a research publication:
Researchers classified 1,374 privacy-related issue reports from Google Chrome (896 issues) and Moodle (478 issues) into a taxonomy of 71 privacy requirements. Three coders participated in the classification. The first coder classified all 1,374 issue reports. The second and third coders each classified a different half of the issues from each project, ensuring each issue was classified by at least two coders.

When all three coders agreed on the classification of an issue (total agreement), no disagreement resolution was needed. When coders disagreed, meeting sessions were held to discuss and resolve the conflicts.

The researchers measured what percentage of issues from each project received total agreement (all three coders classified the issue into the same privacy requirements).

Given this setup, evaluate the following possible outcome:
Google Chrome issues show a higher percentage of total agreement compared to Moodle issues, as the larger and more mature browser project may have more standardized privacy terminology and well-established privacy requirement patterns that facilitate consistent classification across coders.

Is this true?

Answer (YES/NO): YES